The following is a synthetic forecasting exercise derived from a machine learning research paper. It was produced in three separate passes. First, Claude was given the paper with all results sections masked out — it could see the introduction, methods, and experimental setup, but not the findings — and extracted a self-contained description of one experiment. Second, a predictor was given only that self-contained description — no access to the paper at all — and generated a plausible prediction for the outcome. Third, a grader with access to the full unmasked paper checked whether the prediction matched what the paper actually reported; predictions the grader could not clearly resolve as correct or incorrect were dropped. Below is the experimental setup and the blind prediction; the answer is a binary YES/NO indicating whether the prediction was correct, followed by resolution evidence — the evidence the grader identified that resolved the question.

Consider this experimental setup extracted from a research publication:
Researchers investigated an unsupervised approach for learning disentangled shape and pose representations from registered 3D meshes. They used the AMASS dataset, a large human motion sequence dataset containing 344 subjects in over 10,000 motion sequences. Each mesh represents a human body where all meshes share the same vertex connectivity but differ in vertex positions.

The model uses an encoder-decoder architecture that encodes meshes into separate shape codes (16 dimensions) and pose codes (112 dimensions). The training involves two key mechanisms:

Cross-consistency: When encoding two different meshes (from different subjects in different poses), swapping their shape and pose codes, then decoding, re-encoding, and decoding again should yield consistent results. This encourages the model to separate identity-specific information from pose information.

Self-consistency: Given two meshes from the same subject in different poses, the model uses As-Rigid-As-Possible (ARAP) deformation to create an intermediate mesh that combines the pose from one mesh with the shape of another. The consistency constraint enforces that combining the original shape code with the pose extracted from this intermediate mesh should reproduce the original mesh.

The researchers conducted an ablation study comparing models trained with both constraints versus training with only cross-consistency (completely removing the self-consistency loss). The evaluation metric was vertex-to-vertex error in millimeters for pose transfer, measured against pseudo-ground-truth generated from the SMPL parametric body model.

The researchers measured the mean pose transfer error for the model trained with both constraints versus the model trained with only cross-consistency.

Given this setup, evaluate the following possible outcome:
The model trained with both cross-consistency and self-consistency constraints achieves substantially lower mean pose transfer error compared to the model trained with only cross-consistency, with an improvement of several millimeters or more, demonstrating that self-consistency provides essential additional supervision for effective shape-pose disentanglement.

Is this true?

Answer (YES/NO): YES